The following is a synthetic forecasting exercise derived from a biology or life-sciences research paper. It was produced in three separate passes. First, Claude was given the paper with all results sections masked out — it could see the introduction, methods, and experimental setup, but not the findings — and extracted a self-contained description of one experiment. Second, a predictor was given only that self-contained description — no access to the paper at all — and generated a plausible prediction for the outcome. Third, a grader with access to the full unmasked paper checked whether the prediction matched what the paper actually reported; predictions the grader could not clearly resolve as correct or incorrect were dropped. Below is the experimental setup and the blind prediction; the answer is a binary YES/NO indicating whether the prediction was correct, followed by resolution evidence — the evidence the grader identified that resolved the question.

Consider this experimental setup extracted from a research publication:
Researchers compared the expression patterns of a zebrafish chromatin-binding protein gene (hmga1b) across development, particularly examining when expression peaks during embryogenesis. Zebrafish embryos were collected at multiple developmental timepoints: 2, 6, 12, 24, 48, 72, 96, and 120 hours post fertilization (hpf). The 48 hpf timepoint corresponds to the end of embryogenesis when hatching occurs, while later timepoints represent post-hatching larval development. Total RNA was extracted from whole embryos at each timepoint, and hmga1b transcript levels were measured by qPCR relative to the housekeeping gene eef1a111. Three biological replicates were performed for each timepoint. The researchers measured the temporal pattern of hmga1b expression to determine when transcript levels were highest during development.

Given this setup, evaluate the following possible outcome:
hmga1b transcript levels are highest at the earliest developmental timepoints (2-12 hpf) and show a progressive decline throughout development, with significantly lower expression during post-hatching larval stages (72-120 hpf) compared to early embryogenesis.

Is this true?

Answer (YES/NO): NO